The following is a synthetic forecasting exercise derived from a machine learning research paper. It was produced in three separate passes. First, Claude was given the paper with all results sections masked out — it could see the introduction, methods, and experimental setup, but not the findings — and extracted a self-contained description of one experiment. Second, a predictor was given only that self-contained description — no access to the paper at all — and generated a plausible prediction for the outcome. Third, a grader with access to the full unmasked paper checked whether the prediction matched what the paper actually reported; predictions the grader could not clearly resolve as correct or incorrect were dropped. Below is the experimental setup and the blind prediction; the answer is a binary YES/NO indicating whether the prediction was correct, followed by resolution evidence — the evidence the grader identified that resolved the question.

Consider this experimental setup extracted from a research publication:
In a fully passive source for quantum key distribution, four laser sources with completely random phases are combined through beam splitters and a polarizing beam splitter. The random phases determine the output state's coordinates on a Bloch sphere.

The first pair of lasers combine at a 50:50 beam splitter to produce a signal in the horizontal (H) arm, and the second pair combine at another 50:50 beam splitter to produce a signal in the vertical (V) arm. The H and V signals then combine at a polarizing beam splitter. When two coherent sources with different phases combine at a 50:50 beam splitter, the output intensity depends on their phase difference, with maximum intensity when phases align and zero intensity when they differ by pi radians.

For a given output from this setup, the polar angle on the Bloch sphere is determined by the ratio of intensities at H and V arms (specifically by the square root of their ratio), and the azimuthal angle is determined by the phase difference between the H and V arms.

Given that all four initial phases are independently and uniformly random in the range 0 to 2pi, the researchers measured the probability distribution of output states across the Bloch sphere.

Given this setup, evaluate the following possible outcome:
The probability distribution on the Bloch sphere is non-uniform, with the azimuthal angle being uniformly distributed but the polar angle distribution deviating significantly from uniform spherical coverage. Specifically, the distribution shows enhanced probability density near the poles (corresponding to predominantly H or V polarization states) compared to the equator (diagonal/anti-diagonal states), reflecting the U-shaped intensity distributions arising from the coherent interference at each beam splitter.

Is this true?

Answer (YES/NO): YES